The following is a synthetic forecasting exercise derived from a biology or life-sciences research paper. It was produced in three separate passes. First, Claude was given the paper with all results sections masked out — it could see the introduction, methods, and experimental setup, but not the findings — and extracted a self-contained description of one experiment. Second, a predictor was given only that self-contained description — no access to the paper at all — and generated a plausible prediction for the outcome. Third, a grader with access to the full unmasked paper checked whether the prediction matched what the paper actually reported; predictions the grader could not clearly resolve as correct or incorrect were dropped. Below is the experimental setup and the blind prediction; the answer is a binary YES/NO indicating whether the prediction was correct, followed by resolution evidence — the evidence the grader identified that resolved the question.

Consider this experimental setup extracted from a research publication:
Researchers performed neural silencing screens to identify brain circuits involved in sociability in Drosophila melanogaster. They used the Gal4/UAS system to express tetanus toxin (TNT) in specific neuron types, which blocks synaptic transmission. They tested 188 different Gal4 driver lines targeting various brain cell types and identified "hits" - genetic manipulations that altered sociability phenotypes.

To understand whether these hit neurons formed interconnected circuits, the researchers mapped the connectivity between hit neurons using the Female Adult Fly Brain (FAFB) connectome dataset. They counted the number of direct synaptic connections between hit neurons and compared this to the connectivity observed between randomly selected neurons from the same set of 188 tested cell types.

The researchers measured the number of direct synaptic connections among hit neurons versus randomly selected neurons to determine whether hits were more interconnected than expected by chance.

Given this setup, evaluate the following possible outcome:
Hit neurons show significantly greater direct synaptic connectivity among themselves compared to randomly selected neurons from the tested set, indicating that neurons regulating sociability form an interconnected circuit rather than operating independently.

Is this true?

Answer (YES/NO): NO